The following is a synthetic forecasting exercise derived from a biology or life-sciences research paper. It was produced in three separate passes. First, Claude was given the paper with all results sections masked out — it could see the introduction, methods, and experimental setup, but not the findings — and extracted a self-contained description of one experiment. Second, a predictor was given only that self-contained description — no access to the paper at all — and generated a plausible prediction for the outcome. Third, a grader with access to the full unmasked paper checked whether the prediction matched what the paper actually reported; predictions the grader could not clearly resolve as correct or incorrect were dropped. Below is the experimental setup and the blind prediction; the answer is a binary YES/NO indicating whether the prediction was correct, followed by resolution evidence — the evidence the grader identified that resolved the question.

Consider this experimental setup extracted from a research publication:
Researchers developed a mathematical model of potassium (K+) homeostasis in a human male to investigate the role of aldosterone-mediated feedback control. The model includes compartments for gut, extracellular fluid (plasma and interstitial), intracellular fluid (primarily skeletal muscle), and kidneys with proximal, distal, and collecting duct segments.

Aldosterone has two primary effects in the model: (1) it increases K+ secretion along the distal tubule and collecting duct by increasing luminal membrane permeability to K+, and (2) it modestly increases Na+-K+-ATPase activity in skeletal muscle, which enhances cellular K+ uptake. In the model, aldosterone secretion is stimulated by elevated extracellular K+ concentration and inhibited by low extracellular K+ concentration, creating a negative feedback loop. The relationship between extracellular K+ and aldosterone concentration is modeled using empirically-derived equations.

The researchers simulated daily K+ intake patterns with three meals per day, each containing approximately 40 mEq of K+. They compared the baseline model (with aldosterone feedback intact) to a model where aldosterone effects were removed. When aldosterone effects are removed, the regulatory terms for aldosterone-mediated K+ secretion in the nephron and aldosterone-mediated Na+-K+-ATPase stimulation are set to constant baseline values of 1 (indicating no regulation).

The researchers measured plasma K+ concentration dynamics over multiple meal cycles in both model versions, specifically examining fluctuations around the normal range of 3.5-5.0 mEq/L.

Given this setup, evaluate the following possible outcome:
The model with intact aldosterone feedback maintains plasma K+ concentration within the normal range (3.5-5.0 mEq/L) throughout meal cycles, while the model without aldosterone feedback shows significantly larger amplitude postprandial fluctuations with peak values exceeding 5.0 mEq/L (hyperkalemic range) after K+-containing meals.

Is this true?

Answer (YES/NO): NO